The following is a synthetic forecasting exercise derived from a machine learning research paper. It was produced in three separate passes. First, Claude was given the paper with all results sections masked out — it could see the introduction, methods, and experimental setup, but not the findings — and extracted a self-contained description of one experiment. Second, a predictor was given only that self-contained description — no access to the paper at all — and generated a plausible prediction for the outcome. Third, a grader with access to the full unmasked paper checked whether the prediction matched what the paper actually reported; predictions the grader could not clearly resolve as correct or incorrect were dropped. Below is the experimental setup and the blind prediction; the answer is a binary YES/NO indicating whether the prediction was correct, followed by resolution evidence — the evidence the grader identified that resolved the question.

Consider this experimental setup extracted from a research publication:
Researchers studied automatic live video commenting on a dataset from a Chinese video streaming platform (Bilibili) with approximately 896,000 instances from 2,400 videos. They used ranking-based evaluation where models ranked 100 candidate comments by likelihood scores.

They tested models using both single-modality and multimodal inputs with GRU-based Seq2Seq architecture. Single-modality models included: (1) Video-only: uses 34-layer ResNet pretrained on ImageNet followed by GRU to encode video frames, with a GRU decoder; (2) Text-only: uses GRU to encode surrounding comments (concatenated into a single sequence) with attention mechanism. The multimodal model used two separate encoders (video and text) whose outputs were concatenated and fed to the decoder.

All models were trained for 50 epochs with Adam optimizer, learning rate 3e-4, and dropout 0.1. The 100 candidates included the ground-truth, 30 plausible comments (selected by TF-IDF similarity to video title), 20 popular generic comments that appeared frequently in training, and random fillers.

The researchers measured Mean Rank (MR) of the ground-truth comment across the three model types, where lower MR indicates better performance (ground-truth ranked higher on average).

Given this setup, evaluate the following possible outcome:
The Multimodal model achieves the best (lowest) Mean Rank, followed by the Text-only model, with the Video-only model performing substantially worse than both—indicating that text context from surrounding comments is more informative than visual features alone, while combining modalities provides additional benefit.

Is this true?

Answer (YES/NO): YES